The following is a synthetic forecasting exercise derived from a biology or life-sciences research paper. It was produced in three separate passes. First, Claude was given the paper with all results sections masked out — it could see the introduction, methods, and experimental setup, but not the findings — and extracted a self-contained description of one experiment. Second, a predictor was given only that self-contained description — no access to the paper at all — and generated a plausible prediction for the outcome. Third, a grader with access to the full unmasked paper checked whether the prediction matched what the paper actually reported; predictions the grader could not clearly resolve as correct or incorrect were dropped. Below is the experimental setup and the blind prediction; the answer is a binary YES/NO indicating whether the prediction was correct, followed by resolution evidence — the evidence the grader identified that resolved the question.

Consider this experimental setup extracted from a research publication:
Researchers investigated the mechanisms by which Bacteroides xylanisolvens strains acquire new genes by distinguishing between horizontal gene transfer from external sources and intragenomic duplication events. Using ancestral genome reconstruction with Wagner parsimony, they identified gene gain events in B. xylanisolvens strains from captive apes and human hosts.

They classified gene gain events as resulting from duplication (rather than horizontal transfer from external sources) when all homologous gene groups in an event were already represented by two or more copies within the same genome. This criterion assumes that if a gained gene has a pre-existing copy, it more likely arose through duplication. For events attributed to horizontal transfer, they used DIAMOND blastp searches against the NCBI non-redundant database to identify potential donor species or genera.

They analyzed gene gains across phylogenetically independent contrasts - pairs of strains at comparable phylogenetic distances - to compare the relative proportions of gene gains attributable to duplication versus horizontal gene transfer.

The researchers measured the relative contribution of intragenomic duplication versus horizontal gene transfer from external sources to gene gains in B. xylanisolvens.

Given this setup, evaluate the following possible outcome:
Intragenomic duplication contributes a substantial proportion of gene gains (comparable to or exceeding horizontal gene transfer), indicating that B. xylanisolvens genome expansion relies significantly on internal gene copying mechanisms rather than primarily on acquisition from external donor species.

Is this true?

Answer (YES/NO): NO